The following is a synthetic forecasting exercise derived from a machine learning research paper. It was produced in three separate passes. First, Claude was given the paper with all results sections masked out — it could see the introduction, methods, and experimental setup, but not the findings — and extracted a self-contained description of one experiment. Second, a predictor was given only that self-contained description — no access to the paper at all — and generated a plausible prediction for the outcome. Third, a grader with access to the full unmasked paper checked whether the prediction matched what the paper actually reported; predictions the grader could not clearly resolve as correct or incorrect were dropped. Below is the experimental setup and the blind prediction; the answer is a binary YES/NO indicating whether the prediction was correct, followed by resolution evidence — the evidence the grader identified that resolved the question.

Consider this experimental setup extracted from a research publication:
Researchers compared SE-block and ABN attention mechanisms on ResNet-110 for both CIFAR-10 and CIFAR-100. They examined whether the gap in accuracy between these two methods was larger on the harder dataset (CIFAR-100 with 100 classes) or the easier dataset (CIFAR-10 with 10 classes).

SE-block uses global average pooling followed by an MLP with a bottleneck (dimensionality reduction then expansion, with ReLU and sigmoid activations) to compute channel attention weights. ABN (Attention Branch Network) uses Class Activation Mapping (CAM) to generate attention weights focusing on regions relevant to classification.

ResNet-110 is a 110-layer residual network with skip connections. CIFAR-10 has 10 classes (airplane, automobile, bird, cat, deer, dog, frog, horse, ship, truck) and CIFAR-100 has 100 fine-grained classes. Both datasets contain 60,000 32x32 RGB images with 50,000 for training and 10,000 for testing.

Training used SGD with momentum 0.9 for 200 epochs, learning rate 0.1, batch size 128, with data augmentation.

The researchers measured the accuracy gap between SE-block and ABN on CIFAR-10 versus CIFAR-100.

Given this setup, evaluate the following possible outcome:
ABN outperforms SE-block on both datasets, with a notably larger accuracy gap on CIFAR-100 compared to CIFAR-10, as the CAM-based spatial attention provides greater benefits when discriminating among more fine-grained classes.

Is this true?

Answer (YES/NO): YES